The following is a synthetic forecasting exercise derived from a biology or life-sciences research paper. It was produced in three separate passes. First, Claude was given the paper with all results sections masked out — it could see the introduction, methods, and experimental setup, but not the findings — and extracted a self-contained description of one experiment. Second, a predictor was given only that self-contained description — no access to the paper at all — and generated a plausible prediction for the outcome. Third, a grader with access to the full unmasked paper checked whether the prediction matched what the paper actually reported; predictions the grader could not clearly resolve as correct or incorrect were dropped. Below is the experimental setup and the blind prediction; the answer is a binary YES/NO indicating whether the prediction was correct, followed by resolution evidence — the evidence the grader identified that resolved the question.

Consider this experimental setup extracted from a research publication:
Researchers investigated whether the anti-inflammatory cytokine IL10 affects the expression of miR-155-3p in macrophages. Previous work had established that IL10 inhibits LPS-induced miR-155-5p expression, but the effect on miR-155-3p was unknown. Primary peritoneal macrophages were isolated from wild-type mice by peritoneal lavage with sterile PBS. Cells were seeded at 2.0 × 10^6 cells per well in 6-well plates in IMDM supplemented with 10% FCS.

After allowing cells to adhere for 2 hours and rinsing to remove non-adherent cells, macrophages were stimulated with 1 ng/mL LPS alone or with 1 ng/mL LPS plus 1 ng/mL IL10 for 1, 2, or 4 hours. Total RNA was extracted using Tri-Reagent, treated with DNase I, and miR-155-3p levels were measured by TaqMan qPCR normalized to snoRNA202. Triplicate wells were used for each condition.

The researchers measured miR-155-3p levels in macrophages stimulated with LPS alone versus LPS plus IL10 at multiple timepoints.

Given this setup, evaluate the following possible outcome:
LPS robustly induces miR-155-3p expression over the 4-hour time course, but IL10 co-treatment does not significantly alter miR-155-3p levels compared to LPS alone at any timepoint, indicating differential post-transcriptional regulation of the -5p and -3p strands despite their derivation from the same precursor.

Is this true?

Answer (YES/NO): NO